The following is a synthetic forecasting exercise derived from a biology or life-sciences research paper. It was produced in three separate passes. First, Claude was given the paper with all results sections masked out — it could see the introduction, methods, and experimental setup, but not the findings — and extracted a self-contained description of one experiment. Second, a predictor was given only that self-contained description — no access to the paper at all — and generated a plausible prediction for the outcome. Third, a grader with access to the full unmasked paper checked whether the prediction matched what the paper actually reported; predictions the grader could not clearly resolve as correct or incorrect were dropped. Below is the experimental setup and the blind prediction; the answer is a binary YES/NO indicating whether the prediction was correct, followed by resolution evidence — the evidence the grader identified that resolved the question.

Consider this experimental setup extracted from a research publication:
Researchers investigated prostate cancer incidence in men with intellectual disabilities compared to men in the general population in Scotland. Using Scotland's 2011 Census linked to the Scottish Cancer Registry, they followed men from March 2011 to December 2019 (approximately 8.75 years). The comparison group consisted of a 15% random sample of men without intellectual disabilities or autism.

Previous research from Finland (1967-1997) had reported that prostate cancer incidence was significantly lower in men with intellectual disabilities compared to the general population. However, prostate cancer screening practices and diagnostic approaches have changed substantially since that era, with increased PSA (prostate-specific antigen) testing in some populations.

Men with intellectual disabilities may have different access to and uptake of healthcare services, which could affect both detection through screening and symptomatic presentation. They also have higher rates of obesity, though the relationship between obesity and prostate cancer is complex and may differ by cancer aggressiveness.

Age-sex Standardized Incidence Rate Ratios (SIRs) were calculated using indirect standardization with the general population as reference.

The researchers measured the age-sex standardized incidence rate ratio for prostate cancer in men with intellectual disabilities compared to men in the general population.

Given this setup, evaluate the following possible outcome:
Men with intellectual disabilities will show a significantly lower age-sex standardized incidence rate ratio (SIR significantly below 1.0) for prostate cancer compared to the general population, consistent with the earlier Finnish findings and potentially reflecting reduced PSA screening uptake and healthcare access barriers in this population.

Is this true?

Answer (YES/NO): YES